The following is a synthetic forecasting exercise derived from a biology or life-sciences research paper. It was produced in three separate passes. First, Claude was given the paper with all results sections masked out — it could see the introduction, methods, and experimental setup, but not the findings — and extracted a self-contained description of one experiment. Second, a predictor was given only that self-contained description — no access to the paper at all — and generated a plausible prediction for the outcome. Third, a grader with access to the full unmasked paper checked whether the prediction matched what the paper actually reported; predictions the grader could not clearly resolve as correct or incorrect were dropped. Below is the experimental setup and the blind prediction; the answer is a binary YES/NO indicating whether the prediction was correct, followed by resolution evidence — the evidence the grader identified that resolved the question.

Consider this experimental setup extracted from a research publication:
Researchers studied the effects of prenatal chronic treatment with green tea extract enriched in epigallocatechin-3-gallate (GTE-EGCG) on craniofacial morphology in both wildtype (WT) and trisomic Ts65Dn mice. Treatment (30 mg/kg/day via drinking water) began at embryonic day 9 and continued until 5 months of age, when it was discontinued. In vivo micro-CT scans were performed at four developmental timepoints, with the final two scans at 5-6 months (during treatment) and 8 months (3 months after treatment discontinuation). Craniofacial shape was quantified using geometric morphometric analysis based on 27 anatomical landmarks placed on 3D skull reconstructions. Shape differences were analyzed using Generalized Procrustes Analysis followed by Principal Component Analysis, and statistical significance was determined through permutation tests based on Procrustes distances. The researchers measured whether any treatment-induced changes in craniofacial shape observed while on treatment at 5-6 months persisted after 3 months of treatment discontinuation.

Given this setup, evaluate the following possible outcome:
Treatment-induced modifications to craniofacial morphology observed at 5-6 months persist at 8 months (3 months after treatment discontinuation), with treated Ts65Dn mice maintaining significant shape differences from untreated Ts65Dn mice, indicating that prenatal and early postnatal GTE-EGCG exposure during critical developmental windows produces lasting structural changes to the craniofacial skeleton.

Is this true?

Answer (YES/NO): NO